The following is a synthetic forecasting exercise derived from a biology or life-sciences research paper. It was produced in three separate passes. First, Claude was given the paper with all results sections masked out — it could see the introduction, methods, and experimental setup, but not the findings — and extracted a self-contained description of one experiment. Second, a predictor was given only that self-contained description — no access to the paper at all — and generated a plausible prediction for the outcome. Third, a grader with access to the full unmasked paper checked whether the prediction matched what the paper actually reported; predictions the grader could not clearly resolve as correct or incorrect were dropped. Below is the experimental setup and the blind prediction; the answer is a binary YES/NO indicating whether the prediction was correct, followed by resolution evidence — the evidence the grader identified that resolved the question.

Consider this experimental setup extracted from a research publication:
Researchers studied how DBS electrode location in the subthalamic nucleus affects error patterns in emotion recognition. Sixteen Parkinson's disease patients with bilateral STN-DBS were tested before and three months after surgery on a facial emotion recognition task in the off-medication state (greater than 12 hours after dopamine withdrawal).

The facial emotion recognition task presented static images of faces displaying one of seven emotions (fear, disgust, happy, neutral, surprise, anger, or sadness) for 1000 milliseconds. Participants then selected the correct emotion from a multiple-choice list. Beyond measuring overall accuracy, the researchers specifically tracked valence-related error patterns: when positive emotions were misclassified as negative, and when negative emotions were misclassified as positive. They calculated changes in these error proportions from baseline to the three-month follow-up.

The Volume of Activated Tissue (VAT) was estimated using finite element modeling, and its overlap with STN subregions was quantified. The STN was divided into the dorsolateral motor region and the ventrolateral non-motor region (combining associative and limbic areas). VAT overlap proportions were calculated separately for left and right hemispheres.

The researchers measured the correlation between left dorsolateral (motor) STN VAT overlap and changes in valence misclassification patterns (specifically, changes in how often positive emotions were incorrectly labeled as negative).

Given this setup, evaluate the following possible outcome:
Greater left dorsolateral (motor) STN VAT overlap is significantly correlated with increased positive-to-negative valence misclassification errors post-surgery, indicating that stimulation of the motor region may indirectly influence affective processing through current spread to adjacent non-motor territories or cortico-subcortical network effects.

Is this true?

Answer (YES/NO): NO